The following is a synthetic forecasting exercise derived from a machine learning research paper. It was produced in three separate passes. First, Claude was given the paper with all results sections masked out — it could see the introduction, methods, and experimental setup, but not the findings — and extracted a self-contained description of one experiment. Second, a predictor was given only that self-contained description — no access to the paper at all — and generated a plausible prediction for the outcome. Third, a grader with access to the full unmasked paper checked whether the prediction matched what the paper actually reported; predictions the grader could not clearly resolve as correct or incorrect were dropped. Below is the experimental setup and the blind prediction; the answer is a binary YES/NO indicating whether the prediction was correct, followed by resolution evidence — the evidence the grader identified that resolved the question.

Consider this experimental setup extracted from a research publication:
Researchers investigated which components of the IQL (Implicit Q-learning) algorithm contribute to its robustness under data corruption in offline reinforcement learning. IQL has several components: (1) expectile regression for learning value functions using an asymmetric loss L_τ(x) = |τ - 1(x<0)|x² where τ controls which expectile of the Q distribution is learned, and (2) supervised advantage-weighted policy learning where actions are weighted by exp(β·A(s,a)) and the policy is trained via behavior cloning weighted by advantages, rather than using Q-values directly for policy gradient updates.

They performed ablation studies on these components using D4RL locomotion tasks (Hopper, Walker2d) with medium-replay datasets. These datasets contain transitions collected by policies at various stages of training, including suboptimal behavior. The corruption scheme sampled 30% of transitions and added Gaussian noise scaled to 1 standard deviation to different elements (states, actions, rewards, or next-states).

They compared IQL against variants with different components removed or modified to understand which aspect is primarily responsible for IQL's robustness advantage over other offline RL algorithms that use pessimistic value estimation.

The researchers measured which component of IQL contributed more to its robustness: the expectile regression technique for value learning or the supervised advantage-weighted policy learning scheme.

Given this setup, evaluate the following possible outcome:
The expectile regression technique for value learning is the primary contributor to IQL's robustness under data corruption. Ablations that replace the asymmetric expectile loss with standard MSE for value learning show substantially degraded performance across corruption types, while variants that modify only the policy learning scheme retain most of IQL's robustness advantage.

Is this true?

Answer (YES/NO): NO